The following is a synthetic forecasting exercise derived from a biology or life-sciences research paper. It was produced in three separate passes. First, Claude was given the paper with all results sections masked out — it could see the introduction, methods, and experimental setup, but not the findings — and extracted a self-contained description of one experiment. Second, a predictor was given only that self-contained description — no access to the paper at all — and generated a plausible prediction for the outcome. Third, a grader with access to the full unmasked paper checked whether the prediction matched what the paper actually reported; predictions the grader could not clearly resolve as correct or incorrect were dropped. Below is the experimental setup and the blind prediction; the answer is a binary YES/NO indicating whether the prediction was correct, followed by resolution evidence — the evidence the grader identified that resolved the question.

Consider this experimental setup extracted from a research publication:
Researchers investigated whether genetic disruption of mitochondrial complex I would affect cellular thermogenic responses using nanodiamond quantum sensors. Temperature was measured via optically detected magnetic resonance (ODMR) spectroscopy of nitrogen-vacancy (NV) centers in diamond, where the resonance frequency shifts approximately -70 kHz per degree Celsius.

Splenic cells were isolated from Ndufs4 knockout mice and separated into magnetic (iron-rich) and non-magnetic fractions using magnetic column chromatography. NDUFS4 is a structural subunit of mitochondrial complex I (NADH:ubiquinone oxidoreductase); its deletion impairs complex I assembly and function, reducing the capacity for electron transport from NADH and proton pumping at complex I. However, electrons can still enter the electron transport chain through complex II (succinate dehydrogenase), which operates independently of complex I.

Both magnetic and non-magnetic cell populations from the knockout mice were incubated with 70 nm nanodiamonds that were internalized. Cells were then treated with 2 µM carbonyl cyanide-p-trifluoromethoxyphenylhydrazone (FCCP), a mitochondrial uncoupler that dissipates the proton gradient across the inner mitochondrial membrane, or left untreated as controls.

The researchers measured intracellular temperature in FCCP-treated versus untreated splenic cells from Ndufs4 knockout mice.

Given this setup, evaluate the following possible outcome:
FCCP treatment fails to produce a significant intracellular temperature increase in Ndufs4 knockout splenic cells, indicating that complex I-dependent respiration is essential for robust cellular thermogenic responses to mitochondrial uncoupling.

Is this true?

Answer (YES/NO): NO